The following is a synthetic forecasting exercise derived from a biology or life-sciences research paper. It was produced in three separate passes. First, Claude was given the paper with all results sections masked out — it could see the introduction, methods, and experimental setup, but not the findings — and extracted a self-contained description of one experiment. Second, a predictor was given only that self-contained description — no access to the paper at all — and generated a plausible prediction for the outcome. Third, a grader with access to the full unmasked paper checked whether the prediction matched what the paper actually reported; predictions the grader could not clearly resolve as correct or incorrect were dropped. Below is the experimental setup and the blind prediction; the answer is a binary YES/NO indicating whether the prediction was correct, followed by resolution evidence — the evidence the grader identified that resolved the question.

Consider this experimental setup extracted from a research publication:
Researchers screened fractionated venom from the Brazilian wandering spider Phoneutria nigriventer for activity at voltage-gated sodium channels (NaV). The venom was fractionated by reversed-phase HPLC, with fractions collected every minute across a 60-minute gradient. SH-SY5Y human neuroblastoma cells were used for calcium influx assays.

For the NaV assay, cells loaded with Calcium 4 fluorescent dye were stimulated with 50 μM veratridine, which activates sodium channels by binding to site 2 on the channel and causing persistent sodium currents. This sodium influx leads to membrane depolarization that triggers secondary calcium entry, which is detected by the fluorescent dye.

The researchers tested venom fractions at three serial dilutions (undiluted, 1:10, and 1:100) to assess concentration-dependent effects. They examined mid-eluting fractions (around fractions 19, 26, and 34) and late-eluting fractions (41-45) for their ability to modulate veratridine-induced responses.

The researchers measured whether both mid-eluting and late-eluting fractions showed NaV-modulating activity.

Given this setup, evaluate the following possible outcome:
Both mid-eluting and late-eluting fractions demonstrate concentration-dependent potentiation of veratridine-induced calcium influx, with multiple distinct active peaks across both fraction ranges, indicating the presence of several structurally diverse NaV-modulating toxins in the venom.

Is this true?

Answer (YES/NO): NO